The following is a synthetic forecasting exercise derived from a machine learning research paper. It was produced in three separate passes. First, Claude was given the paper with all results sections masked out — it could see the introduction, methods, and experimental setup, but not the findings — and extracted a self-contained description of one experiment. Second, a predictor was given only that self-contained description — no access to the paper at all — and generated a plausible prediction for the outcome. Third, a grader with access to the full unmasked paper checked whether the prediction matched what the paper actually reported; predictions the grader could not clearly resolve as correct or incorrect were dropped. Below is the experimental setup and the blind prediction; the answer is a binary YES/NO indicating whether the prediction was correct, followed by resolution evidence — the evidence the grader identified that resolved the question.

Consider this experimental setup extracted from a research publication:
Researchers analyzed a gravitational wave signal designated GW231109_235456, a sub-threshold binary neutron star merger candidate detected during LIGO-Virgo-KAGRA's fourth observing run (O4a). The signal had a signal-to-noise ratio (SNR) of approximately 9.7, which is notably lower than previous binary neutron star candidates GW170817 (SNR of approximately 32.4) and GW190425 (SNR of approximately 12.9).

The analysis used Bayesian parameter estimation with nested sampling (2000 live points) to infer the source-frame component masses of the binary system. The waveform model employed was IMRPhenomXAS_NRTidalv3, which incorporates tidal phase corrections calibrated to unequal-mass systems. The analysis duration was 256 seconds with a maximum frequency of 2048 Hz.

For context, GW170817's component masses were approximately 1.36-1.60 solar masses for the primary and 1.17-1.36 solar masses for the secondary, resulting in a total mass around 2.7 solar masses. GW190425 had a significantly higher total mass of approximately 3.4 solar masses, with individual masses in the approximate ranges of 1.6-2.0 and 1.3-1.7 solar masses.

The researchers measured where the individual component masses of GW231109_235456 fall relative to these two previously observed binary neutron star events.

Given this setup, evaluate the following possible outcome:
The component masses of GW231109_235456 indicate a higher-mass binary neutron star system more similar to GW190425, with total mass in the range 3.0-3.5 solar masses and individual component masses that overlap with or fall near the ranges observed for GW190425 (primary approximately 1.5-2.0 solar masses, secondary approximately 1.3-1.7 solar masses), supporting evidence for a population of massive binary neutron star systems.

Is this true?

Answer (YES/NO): NO